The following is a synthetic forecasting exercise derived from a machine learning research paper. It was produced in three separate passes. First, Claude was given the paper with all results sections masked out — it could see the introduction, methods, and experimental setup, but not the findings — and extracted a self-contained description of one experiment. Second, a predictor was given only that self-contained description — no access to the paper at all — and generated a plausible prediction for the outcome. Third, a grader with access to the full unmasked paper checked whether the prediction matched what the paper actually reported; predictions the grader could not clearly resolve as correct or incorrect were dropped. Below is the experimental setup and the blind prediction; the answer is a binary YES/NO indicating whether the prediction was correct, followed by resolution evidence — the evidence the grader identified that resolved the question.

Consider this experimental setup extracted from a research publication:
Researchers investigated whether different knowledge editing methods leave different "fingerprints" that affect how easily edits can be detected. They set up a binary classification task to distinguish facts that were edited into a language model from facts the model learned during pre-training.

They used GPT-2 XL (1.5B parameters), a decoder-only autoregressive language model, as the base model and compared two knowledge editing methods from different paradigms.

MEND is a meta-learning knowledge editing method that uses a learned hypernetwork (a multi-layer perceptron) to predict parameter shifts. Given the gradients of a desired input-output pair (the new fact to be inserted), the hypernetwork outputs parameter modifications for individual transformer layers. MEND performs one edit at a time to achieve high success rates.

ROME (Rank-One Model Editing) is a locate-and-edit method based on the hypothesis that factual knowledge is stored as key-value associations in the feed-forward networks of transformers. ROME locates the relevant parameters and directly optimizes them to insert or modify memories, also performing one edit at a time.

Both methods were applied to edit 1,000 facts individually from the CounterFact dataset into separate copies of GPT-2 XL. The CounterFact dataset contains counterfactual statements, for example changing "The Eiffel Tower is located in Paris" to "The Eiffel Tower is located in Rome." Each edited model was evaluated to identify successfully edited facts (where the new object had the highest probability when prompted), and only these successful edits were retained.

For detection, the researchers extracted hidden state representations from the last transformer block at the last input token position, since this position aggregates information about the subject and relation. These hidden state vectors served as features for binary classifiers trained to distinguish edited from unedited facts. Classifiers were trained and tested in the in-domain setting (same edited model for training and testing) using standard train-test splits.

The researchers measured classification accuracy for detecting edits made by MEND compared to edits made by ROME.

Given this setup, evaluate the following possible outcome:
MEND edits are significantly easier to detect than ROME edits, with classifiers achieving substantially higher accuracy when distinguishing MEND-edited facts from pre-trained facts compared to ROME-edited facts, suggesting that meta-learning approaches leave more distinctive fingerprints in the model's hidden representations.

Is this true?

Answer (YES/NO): NO